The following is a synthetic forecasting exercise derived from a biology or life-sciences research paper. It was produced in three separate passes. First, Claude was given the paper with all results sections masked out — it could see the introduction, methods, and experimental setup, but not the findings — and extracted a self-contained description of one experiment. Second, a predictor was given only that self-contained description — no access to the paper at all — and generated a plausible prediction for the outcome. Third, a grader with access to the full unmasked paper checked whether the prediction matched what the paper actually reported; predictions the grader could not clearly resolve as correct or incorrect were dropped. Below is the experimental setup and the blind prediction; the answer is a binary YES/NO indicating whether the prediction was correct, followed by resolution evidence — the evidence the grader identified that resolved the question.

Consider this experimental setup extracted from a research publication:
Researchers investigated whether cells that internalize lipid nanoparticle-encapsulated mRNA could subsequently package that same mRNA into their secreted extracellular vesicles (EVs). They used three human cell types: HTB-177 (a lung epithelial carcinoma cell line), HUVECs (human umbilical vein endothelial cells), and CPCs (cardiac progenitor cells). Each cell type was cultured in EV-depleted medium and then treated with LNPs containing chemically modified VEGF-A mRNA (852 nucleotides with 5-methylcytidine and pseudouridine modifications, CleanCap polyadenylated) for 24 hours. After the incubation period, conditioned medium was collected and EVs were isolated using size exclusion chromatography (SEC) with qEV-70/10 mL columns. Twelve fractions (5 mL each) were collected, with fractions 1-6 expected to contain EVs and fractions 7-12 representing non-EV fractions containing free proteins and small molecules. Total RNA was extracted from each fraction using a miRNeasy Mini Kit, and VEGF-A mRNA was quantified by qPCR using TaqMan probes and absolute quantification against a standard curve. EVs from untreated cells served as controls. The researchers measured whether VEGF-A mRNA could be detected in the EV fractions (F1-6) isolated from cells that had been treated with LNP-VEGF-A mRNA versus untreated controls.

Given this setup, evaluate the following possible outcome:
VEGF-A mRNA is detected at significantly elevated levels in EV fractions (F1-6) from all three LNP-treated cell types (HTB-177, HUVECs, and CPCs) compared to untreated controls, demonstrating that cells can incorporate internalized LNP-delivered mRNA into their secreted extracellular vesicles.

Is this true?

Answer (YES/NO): YES